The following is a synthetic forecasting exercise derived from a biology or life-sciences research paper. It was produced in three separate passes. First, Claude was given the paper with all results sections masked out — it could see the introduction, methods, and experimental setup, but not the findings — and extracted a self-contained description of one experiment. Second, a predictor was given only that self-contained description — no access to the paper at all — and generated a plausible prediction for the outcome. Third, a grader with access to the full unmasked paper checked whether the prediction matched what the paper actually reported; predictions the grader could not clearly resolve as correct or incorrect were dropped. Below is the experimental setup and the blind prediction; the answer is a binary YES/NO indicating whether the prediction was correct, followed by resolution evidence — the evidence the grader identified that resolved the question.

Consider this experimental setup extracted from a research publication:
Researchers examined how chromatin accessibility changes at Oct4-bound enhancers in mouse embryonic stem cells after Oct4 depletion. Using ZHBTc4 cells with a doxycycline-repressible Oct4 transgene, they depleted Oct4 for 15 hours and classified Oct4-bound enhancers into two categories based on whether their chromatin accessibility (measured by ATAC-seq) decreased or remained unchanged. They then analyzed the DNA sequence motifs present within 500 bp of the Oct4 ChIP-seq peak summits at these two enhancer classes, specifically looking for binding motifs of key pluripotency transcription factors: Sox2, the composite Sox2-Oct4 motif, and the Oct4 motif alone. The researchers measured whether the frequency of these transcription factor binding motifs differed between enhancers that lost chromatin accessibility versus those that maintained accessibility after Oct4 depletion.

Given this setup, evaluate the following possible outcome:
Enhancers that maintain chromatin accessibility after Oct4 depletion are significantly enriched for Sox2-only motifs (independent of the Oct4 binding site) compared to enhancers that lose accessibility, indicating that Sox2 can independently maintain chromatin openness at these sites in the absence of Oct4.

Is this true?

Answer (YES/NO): NO